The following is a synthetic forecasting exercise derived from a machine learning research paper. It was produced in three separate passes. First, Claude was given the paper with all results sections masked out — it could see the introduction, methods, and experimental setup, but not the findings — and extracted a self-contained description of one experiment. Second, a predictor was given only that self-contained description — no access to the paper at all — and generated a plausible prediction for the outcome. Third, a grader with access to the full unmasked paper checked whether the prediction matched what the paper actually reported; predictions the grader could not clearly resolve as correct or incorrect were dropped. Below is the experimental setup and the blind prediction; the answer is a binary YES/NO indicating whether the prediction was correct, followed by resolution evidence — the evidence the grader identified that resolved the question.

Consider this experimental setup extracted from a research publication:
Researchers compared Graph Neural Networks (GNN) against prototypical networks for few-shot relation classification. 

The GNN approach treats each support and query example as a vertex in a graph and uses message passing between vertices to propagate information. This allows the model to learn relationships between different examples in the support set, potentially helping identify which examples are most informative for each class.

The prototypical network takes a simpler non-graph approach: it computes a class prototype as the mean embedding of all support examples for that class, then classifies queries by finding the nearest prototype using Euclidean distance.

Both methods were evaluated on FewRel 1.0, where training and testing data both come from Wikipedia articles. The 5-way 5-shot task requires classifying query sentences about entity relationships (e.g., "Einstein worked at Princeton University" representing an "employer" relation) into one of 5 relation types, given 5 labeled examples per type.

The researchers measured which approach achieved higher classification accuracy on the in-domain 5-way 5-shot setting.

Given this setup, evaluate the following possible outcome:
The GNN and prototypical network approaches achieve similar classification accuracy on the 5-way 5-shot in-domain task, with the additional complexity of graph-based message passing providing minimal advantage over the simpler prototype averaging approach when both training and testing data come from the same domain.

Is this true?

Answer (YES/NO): NO